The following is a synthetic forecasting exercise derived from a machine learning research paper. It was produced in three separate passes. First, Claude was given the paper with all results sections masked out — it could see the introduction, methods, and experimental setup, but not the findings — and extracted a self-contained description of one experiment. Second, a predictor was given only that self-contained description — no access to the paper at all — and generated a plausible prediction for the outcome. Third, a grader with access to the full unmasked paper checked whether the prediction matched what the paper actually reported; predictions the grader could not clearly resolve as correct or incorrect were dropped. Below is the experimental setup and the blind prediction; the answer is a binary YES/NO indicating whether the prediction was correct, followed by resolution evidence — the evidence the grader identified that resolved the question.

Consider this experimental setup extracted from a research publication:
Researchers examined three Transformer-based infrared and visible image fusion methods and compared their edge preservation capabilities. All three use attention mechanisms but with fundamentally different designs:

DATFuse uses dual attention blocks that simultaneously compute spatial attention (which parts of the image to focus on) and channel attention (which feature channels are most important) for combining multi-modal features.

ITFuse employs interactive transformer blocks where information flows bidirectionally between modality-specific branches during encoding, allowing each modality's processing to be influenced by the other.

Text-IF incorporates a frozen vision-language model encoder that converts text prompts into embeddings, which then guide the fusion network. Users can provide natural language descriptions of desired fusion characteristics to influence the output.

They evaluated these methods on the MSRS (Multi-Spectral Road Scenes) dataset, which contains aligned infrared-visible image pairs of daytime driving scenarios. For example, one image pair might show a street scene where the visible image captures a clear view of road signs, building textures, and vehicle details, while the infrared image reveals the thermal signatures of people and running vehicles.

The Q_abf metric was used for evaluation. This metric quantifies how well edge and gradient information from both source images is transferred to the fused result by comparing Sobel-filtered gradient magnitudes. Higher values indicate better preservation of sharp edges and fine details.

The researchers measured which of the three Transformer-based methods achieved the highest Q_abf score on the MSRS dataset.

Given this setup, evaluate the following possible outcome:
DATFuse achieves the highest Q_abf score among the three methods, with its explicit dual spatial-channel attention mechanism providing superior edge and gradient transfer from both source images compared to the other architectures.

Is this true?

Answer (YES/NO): NO